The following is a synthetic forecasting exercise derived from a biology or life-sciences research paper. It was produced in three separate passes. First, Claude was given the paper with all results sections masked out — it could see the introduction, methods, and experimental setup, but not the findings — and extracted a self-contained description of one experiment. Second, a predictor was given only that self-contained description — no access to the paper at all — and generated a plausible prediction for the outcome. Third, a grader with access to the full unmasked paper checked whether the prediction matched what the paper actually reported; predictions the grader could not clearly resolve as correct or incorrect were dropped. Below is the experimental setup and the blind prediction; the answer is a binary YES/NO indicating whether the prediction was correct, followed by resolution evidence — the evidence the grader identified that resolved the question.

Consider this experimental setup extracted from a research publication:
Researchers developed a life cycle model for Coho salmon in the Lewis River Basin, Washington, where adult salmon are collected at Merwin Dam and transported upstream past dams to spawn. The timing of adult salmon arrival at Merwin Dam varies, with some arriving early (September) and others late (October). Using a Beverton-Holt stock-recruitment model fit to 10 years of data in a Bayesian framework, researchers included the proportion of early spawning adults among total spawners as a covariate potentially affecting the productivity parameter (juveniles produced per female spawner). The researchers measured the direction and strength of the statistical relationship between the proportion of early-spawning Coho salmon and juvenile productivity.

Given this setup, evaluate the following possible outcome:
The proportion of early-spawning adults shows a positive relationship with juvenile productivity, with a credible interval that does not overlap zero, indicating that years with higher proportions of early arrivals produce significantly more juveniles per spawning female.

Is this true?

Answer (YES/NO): NO